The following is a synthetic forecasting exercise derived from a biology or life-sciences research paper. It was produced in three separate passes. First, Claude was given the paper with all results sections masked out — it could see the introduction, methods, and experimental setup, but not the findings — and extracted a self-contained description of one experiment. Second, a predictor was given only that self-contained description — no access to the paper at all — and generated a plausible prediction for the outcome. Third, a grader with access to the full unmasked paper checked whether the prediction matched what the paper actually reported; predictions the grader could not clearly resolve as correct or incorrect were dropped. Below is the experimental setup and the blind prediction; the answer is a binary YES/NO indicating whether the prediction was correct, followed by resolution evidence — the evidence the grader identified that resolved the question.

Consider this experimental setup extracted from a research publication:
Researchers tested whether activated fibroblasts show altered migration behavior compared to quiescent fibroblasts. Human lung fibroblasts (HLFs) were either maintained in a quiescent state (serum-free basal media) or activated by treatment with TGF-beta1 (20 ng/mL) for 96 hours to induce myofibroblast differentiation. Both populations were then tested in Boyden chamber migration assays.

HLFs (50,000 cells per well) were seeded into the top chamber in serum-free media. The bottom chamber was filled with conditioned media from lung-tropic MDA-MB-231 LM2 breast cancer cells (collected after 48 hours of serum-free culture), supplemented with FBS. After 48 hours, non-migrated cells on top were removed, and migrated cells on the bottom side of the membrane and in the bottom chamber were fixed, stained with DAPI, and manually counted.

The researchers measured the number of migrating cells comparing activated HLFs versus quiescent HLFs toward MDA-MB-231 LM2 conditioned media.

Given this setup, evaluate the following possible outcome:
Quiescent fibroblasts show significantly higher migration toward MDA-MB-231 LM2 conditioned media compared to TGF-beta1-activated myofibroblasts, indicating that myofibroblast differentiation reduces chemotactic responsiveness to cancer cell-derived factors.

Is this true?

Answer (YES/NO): NO